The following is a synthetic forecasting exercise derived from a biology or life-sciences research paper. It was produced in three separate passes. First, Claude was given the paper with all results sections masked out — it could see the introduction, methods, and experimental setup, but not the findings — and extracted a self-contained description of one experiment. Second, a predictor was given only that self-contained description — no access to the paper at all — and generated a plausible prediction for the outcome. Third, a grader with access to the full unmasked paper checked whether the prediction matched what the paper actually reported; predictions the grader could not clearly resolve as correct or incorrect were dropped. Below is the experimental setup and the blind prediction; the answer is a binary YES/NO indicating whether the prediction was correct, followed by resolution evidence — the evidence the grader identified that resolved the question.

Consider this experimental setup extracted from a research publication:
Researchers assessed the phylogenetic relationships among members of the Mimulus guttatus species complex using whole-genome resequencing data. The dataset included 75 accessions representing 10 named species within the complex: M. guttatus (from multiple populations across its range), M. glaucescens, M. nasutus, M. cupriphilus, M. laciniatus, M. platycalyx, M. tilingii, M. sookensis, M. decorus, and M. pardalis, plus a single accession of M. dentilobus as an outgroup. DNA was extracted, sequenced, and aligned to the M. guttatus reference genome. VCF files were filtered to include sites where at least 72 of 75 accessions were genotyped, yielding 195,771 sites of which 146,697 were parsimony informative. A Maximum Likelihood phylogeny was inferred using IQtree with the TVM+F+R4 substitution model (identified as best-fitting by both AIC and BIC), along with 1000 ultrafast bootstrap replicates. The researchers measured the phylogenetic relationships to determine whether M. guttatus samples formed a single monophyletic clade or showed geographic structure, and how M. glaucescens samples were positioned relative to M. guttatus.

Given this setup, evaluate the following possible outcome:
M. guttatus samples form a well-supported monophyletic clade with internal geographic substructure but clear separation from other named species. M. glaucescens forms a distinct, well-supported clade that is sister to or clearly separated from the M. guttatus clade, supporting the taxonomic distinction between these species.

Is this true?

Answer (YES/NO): NO